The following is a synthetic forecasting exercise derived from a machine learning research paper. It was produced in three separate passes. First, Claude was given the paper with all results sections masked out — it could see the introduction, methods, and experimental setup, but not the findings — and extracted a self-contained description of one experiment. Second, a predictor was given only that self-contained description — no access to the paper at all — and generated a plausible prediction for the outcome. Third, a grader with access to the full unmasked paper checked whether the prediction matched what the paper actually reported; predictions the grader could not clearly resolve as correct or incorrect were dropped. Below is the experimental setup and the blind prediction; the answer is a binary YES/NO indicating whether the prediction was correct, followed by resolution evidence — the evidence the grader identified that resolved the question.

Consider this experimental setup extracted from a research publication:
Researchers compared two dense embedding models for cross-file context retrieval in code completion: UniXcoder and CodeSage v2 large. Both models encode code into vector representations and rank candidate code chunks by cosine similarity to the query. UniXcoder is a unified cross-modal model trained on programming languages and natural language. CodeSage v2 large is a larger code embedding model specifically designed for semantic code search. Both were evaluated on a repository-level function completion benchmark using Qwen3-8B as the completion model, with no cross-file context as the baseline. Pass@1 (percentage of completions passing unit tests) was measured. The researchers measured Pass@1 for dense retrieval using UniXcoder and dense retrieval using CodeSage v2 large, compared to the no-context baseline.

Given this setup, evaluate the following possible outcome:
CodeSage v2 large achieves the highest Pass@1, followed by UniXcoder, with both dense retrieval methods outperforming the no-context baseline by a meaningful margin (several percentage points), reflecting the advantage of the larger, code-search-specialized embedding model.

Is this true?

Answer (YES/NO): NO